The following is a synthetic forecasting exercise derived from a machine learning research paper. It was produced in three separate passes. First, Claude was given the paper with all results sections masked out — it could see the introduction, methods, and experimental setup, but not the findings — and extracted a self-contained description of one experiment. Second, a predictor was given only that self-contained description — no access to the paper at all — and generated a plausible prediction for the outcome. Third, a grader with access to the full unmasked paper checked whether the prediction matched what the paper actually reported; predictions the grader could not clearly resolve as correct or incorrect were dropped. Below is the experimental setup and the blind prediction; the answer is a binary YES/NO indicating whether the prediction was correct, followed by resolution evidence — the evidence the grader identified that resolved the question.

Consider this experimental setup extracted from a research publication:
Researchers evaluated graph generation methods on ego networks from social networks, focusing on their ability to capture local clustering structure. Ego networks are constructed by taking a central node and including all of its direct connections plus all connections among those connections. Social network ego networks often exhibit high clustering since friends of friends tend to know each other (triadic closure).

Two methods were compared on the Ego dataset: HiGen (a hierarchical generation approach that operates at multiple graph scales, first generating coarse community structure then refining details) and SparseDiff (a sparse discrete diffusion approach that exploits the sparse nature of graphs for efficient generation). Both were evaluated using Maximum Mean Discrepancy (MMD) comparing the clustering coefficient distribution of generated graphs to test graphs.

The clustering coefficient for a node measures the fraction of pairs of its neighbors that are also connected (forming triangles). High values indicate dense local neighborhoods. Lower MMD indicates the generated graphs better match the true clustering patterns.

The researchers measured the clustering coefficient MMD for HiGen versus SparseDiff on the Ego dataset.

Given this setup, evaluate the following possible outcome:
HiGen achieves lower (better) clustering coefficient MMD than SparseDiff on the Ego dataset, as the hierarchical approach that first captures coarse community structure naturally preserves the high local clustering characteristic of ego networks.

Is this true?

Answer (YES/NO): YES